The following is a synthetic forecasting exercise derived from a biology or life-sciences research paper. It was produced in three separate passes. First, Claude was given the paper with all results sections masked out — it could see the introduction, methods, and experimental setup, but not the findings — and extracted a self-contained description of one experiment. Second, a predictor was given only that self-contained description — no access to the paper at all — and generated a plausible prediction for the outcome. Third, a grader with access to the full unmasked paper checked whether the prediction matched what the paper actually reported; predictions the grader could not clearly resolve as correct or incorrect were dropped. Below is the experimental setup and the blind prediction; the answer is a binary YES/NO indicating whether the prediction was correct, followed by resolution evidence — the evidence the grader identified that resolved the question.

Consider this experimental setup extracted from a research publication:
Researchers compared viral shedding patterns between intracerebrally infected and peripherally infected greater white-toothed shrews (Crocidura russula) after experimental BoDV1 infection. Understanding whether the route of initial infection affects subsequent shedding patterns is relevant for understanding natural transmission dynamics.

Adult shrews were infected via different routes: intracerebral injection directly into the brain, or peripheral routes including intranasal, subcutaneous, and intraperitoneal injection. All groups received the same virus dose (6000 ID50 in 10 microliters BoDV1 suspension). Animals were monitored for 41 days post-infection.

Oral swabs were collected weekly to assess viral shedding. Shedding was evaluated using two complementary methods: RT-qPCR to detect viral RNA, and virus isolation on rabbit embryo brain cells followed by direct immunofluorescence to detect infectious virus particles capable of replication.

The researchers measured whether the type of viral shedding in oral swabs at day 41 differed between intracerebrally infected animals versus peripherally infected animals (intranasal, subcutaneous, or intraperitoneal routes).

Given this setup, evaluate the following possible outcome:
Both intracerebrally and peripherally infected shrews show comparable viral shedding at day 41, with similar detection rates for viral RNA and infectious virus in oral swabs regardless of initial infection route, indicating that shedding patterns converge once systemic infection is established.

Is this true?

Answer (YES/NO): NO